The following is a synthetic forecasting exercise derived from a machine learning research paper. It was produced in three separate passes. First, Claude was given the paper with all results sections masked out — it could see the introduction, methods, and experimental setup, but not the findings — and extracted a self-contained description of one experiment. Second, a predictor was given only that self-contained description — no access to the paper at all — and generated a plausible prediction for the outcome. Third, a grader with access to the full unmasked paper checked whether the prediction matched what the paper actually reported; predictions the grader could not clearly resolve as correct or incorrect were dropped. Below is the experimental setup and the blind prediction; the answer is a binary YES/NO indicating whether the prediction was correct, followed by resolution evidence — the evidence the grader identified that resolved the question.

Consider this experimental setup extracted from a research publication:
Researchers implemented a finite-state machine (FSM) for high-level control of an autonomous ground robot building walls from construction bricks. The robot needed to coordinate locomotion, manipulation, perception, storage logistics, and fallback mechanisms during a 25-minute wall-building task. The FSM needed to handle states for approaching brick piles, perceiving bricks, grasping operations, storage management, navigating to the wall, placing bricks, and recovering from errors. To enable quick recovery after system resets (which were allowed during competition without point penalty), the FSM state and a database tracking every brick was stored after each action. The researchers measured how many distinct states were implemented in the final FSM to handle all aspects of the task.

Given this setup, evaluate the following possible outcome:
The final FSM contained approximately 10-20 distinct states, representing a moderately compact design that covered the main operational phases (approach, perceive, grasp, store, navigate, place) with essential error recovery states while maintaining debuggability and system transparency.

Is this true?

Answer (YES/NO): NO